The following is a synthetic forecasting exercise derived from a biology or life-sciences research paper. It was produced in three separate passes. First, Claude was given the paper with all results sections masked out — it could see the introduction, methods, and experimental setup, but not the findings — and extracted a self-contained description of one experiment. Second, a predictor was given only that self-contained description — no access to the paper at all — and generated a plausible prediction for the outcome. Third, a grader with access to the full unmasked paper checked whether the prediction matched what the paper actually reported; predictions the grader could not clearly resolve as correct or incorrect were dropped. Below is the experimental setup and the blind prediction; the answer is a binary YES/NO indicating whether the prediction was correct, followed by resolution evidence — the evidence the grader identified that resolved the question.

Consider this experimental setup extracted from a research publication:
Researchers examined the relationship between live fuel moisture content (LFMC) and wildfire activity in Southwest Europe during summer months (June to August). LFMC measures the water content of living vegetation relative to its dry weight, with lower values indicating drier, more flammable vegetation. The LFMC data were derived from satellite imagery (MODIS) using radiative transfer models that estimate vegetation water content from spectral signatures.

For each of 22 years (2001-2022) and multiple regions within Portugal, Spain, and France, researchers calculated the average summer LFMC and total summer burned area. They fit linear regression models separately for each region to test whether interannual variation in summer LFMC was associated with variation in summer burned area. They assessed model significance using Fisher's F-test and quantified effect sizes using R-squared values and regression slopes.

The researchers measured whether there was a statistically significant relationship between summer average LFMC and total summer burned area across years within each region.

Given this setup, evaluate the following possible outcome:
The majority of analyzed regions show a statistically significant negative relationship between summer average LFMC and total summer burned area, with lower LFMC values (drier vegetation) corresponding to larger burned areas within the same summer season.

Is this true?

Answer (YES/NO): YES